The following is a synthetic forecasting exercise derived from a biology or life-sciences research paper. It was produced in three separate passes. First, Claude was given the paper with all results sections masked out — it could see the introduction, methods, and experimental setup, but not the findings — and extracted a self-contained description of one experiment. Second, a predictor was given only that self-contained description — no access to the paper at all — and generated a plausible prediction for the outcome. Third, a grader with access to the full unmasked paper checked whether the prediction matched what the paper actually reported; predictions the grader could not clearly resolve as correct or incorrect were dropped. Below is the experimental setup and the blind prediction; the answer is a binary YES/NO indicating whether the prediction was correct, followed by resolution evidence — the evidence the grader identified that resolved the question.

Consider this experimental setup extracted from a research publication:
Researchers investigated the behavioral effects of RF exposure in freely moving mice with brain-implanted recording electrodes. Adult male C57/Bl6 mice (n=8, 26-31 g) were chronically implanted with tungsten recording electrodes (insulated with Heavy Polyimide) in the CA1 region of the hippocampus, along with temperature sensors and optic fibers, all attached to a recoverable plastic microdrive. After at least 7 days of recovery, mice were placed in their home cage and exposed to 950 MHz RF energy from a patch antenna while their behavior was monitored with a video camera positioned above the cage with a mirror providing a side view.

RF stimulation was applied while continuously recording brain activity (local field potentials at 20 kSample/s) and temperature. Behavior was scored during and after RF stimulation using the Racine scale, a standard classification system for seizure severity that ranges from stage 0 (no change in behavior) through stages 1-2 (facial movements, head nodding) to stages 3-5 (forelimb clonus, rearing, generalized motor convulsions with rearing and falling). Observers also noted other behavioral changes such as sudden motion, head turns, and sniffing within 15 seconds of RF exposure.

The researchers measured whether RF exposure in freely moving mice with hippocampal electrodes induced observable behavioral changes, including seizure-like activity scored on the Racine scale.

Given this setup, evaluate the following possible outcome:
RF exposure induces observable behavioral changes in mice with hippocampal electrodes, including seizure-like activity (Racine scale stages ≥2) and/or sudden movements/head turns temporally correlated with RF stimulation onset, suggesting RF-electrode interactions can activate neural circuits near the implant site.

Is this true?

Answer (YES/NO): YES